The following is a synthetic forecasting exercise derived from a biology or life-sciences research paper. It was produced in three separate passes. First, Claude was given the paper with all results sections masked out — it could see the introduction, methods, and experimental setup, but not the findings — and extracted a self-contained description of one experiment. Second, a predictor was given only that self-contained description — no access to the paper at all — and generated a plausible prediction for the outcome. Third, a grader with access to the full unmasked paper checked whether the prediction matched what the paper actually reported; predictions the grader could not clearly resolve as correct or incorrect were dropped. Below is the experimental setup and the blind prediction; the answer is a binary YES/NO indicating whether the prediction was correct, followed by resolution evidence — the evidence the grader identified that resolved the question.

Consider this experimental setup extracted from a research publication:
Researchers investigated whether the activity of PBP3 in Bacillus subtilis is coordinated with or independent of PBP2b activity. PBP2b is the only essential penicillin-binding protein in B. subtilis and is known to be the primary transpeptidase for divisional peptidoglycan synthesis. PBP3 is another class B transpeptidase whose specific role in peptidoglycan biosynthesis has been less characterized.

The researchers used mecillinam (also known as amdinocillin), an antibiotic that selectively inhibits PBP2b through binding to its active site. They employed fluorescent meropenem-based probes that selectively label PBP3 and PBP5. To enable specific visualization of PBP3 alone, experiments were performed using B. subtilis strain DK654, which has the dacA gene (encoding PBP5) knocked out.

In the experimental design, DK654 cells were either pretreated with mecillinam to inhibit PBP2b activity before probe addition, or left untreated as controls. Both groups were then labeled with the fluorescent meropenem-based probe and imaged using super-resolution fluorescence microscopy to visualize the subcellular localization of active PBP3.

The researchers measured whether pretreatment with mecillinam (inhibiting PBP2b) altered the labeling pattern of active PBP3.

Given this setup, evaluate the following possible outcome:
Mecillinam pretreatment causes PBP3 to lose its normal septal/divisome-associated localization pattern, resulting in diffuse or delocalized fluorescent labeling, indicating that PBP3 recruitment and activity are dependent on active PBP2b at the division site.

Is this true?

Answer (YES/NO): NO